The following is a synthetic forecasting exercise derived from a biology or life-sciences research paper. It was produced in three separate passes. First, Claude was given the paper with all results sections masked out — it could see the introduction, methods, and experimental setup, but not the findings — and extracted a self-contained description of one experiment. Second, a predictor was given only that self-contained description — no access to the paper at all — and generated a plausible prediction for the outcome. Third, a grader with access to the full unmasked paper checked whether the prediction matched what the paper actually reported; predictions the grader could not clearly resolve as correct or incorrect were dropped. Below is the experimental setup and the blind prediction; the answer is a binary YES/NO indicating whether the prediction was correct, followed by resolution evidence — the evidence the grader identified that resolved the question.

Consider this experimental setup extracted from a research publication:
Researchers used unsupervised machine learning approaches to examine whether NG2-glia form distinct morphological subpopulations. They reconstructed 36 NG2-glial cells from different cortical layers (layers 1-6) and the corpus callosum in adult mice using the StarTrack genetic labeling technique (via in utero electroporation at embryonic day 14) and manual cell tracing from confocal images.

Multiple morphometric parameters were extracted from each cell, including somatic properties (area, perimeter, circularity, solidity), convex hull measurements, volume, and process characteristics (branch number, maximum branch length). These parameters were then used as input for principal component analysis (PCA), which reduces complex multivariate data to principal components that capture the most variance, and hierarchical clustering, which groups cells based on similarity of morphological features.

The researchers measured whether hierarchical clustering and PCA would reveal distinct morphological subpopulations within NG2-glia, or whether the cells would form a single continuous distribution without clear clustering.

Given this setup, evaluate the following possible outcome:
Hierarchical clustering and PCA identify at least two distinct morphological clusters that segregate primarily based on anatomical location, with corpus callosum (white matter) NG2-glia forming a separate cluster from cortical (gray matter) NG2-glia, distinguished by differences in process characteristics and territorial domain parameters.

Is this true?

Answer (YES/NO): NO